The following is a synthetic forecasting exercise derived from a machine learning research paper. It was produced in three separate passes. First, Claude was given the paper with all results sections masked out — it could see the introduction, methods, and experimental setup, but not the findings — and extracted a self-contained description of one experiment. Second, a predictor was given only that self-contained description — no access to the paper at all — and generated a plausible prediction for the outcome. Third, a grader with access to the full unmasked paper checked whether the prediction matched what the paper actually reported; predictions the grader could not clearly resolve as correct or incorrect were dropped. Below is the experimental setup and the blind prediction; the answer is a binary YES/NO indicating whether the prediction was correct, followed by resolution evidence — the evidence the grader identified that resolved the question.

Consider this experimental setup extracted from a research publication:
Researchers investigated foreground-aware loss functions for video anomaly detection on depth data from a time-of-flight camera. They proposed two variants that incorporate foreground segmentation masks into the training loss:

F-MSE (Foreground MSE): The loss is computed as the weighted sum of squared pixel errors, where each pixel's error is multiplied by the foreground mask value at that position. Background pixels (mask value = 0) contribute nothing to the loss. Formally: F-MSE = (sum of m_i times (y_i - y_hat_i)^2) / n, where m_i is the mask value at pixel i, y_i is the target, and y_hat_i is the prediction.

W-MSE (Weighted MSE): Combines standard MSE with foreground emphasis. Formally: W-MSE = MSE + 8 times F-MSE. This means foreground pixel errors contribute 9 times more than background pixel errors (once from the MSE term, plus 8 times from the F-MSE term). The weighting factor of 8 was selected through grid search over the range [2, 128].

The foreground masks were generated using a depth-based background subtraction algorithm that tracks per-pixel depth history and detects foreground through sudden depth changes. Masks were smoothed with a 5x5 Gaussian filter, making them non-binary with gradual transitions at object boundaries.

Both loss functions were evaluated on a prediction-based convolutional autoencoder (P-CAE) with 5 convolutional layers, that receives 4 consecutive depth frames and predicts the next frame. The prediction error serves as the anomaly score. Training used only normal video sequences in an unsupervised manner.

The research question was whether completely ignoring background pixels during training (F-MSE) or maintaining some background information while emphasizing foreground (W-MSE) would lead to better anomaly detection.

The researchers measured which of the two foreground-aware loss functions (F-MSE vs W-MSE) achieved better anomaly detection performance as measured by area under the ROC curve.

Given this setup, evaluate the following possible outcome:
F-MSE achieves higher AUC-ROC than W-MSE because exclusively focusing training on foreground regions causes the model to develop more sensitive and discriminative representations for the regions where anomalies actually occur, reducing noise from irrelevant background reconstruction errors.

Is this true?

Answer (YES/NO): NO